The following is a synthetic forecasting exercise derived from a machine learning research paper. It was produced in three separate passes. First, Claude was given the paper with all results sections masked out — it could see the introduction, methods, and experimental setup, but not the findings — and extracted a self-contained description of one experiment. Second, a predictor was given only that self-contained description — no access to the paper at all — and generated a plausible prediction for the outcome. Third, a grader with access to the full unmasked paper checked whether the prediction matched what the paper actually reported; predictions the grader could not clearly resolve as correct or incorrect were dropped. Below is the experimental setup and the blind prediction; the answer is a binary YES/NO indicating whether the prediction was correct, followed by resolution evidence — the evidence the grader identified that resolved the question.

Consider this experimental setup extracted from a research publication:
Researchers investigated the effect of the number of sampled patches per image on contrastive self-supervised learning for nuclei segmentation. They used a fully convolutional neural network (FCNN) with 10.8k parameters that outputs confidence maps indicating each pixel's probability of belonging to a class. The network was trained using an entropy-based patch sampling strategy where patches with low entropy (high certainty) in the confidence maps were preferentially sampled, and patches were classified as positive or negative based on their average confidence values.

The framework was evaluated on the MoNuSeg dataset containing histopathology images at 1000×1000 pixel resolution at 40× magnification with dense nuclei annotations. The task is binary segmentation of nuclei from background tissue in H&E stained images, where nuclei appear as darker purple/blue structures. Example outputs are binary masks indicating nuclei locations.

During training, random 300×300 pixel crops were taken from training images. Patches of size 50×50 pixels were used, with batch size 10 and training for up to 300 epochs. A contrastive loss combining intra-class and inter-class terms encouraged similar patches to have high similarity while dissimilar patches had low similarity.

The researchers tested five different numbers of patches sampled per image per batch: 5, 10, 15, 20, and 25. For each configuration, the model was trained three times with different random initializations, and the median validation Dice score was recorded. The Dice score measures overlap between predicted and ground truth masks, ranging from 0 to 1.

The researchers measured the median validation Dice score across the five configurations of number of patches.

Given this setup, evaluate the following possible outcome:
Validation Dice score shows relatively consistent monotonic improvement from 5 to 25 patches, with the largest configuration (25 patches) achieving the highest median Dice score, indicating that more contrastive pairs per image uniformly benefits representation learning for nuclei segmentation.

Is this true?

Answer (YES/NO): NO